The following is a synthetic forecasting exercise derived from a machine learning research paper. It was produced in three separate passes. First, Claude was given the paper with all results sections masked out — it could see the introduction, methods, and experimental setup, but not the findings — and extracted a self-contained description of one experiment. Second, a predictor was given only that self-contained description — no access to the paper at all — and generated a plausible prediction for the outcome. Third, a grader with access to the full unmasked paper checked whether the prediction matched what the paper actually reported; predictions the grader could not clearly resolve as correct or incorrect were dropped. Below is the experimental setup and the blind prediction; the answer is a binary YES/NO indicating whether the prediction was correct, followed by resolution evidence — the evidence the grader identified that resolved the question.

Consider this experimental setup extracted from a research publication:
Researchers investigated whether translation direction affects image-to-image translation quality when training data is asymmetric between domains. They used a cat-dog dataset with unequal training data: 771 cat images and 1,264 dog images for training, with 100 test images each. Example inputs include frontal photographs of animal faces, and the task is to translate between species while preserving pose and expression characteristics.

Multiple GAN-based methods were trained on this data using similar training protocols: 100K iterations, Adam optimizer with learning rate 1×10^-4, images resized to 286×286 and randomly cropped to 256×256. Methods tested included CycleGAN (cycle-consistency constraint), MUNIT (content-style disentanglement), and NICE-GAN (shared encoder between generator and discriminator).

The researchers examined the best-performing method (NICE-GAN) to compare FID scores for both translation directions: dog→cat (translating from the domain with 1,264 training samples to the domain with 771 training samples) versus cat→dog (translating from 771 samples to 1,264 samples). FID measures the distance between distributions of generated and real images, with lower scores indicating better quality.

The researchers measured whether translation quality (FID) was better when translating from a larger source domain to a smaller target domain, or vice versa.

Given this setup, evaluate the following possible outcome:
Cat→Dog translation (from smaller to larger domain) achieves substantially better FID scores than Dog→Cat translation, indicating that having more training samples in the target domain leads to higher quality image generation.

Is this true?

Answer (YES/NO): NO